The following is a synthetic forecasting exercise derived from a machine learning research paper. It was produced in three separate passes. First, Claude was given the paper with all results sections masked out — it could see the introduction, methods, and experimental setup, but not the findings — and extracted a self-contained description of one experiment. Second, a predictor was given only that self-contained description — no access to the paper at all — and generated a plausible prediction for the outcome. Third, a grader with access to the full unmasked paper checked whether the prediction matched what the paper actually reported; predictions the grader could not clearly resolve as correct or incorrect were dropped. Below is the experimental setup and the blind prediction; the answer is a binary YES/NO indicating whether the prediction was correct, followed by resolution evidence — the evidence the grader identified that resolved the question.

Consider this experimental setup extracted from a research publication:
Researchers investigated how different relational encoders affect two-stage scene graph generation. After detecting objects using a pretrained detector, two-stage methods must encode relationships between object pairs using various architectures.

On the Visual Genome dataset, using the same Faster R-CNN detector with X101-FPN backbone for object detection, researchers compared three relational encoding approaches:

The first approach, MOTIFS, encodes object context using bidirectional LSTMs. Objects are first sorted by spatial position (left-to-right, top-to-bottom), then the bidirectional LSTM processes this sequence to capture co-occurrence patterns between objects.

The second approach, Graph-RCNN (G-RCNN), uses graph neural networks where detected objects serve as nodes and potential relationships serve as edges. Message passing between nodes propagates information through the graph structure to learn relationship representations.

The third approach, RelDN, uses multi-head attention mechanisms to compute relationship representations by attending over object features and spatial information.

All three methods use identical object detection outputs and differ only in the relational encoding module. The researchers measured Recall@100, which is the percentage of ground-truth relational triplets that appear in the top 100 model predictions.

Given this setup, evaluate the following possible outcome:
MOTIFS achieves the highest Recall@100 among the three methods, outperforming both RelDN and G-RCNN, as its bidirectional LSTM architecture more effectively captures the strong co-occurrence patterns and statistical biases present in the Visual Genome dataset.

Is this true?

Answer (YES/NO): YES